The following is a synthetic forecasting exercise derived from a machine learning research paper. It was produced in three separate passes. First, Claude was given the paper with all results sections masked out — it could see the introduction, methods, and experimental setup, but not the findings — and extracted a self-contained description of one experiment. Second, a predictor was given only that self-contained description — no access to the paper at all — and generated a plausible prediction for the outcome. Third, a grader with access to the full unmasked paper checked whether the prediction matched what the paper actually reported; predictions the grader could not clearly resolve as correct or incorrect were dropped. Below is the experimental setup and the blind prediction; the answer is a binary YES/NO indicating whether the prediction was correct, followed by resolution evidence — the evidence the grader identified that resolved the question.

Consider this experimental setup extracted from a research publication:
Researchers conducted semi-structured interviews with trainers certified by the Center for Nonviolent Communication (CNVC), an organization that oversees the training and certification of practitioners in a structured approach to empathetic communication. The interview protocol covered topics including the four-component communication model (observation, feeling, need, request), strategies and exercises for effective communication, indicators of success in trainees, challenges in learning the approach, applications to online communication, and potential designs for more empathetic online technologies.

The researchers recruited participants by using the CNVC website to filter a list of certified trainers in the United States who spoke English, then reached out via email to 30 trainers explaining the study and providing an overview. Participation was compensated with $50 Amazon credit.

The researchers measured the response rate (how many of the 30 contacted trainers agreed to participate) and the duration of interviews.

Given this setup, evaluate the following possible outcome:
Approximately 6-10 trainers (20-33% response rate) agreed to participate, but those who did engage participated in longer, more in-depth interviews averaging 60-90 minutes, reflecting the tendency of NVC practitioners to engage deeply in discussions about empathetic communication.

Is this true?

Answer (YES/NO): NO